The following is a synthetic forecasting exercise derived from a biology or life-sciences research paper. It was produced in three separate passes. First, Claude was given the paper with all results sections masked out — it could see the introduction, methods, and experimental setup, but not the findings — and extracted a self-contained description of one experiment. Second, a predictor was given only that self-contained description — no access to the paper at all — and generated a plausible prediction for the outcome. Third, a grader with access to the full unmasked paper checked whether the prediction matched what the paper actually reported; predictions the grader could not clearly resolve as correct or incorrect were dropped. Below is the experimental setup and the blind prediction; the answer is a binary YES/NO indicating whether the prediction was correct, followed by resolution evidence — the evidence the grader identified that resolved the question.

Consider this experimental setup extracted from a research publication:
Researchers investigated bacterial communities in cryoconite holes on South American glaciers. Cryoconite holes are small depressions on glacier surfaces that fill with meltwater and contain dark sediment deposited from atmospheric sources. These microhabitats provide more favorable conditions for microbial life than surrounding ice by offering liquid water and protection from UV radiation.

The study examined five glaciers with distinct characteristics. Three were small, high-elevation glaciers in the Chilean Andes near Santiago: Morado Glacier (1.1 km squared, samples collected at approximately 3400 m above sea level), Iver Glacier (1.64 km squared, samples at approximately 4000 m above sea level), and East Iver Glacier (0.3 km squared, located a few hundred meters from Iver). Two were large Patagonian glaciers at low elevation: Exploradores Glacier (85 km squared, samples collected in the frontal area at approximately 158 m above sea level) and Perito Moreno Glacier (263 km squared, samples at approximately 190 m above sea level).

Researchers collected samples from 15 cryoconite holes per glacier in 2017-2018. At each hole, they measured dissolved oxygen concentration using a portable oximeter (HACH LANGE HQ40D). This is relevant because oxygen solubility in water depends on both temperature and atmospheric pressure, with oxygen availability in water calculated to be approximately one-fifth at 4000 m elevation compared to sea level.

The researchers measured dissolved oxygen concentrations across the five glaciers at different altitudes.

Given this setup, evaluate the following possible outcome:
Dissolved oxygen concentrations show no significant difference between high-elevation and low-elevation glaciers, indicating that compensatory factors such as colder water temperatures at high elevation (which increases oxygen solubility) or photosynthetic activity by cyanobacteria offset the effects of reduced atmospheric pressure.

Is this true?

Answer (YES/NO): NO